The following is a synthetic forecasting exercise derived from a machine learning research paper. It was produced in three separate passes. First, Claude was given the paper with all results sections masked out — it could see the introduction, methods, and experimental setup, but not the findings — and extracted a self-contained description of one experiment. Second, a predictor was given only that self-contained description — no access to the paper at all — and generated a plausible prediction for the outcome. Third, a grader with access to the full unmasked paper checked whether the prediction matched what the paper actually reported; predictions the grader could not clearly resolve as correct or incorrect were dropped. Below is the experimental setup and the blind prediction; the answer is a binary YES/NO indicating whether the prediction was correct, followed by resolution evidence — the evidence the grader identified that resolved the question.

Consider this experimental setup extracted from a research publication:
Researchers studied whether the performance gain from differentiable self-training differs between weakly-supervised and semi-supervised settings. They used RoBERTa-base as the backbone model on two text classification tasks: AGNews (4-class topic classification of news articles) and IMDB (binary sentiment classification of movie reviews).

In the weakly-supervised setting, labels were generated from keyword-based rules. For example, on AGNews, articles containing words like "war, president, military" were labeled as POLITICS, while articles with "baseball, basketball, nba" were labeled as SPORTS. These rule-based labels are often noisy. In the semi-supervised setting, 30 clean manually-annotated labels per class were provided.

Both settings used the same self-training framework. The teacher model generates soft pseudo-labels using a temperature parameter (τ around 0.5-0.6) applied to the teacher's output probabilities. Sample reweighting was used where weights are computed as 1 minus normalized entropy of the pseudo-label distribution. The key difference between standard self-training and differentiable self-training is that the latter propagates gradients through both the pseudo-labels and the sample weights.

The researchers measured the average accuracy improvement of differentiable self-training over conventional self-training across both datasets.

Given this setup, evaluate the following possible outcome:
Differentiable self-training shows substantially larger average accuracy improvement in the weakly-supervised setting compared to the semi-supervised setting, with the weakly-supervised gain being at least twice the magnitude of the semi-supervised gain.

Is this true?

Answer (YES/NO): YES